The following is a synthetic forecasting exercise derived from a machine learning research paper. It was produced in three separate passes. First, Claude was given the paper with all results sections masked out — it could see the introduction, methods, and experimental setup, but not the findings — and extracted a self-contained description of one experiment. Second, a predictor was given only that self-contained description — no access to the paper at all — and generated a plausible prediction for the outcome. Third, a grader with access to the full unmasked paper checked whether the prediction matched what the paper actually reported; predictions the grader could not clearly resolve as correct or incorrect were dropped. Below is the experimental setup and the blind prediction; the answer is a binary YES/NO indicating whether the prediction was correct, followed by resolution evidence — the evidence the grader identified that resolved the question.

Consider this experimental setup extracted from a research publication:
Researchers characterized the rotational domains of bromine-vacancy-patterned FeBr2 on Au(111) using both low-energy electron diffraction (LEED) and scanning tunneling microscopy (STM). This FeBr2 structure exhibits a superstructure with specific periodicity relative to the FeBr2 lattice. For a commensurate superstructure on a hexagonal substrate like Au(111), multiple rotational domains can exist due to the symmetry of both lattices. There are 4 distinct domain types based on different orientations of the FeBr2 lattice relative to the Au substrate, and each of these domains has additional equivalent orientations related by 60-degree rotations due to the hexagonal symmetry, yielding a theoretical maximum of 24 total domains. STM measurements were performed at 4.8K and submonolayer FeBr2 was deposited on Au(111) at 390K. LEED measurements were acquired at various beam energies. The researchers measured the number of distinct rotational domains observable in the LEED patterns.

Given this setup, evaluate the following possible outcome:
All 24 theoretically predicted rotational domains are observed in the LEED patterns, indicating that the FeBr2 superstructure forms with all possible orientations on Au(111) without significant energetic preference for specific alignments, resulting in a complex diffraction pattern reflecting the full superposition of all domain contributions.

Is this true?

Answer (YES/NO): YES